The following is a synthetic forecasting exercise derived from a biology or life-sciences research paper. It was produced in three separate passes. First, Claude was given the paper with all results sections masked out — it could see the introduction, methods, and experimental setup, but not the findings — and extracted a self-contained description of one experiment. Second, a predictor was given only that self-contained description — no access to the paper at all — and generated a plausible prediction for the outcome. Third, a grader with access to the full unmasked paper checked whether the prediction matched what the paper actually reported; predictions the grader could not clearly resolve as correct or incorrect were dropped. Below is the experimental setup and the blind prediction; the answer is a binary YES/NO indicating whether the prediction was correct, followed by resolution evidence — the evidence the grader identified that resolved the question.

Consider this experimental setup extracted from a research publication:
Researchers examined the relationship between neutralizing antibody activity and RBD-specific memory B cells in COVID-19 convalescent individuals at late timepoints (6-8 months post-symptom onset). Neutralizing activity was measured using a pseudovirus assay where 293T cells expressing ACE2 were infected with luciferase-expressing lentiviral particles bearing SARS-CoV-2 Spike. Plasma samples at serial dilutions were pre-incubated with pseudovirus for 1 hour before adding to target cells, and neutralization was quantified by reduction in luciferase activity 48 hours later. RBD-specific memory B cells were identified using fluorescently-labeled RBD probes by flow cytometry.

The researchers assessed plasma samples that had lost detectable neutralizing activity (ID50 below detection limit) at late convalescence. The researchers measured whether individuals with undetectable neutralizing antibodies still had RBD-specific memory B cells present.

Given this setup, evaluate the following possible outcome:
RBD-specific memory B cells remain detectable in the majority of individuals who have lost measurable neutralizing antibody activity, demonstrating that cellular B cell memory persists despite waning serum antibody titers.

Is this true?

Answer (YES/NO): YES